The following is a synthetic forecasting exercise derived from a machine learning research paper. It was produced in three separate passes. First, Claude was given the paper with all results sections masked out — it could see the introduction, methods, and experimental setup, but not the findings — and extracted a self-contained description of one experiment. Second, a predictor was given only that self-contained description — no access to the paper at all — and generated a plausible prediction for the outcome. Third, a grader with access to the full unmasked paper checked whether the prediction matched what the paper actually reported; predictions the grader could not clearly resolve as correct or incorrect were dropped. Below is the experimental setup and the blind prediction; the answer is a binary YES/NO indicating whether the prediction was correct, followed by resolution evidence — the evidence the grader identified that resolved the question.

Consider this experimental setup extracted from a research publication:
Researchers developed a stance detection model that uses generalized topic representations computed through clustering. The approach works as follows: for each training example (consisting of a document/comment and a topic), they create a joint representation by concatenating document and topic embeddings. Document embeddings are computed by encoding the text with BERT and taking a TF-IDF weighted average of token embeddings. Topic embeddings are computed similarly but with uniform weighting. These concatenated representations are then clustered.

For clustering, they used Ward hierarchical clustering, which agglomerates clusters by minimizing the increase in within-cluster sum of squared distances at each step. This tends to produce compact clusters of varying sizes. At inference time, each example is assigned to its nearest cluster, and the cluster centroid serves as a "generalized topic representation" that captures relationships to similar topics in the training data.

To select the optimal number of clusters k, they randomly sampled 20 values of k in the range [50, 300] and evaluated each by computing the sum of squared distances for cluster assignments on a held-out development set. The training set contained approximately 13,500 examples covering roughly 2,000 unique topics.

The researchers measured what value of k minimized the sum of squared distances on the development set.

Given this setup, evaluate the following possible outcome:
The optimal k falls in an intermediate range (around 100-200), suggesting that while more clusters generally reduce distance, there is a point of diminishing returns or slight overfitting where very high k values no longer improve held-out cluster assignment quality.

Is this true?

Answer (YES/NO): YES